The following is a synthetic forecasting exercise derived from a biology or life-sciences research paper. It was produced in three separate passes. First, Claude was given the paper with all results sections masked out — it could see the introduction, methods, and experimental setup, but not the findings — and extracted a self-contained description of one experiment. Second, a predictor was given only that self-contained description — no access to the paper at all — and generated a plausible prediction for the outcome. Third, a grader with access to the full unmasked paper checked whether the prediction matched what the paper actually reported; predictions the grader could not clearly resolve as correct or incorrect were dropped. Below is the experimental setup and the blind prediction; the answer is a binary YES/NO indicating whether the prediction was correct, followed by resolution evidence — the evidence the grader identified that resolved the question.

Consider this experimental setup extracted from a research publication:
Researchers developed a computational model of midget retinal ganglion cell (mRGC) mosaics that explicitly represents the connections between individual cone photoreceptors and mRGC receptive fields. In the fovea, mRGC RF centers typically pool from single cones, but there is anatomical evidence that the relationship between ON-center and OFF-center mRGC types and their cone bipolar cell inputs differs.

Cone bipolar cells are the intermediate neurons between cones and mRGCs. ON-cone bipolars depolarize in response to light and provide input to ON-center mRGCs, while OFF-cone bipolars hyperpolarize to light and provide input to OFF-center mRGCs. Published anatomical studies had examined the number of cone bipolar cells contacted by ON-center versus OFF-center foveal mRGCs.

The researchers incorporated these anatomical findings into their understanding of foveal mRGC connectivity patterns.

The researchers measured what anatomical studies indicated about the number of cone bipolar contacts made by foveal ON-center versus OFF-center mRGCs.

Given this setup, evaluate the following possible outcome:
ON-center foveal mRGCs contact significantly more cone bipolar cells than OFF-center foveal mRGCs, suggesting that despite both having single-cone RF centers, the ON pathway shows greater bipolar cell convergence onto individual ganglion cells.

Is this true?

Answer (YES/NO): YES